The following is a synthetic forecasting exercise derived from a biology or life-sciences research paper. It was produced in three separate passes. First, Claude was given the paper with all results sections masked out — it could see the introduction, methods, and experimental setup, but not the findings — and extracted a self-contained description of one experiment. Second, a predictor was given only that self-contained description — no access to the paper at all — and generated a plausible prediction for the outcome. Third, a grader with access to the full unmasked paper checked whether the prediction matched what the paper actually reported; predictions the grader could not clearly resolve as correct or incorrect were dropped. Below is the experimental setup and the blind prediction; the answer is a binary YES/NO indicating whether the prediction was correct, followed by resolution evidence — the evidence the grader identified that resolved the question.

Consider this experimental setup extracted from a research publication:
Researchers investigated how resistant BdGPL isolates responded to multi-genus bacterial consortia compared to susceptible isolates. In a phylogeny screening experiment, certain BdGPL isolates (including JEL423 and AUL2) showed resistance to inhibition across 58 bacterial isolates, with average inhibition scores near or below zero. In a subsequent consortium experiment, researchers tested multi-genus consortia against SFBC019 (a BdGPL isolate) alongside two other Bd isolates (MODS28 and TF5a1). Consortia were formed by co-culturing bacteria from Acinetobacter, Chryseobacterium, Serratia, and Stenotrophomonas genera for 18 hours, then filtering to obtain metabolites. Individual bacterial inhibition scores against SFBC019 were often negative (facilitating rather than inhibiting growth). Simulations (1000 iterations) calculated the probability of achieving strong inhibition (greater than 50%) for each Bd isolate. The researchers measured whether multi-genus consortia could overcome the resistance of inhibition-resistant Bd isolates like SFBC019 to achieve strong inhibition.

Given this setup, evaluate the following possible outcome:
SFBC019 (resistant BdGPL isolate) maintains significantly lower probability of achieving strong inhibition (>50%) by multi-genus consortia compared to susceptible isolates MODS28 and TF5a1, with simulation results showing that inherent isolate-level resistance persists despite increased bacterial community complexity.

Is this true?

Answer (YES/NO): YES